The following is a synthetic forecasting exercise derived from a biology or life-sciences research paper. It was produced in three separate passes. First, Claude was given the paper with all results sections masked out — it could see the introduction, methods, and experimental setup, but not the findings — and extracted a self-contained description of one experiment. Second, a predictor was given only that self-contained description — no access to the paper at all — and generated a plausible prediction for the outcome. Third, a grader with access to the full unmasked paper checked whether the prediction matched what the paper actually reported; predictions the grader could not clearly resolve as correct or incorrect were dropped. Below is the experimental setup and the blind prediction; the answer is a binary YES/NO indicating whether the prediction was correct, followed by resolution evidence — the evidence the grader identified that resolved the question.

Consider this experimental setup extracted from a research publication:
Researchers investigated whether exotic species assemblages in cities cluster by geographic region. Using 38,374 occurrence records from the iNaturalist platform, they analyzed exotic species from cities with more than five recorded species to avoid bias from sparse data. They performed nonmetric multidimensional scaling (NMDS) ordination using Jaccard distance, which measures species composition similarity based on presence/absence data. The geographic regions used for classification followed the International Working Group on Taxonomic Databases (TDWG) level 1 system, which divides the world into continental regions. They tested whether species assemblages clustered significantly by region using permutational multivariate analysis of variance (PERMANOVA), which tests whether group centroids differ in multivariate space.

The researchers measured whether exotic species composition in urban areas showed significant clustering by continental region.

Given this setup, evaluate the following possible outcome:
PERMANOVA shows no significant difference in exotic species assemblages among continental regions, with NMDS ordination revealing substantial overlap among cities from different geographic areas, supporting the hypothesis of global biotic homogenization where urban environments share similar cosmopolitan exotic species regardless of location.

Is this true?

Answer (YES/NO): NO